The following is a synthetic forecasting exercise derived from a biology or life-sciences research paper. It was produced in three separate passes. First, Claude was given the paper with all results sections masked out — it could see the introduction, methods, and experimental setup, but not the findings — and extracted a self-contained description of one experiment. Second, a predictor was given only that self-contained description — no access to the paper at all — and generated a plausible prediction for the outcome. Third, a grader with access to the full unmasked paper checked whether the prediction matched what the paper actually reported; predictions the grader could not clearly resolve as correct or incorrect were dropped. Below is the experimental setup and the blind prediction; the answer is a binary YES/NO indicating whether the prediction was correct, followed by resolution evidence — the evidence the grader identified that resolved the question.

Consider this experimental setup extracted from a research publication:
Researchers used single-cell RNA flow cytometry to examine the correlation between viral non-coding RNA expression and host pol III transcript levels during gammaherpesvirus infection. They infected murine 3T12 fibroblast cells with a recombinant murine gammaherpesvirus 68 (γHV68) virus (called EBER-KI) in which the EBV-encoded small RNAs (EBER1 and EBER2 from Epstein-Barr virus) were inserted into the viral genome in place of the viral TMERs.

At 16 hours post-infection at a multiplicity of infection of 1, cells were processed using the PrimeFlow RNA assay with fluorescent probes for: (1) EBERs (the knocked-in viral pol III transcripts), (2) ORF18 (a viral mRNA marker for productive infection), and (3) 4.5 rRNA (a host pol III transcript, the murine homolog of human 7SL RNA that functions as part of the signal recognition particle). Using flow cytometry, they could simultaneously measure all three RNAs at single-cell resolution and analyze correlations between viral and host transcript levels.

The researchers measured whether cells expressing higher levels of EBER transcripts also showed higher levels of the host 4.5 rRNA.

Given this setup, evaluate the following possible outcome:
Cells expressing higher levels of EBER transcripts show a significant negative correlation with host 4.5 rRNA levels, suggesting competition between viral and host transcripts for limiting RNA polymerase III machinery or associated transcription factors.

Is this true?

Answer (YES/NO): NO